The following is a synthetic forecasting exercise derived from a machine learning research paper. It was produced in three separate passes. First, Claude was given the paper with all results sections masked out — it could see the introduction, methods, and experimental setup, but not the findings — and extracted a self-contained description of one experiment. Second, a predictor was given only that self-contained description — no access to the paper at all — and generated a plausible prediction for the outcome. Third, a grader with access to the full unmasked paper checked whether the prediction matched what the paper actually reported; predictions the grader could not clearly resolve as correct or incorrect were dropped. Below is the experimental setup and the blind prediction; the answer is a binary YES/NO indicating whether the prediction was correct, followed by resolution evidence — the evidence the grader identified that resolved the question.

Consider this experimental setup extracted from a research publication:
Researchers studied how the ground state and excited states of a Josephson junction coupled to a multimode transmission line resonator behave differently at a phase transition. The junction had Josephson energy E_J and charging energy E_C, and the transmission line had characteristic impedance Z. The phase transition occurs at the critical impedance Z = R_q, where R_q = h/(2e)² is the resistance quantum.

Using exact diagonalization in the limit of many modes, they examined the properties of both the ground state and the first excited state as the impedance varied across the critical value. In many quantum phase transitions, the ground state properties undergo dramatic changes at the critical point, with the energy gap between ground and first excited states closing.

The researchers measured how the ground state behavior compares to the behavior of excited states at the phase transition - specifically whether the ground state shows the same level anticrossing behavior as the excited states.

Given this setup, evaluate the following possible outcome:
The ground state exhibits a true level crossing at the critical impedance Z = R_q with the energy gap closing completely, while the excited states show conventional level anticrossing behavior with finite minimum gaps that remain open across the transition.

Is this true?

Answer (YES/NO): NO